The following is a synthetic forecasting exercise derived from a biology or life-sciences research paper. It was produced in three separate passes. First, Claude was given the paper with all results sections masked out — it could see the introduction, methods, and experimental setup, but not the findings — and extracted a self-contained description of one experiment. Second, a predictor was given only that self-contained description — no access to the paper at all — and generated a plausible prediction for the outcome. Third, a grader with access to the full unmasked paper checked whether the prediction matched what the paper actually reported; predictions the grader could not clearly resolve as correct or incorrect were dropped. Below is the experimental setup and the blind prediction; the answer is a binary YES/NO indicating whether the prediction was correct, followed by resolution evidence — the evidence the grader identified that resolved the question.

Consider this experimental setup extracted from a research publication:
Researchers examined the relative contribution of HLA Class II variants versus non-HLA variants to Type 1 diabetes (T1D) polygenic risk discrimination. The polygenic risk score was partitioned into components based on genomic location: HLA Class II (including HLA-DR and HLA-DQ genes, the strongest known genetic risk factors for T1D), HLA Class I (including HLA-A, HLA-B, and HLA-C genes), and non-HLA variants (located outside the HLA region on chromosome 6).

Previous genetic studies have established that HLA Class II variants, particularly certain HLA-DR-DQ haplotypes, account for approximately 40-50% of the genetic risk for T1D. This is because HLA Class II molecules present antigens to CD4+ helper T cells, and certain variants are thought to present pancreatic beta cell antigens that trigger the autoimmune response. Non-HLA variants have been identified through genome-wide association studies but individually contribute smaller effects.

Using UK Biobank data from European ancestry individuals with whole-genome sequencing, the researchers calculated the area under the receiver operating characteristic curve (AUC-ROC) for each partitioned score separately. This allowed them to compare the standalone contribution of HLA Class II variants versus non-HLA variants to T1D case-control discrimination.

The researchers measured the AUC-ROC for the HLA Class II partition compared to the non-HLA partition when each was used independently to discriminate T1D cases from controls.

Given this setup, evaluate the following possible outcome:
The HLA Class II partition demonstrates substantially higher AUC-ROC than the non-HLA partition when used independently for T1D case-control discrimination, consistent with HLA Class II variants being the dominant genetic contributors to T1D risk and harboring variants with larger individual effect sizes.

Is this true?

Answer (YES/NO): YES